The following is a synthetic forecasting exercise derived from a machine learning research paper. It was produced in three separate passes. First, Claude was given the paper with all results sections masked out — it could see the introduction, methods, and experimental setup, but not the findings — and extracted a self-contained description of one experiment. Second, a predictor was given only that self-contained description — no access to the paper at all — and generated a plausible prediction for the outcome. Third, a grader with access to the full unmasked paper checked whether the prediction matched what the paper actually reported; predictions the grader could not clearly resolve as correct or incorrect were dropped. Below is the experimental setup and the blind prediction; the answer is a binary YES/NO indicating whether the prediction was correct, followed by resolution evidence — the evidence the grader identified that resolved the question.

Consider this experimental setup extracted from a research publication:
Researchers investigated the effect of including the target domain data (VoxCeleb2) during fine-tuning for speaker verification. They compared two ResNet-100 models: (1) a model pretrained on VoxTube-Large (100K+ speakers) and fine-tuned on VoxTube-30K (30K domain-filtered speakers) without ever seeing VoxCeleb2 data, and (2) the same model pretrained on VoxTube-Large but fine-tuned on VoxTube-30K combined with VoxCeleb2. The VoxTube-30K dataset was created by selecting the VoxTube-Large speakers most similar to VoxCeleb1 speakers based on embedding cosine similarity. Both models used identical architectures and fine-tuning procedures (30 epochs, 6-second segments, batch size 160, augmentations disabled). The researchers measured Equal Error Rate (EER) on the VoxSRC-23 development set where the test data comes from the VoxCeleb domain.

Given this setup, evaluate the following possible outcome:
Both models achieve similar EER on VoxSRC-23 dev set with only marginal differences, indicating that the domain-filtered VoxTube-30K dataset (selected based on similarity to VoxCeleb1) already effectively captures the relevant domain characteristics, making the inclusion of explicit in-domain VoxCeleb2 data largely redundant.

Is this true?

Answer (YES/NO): NO